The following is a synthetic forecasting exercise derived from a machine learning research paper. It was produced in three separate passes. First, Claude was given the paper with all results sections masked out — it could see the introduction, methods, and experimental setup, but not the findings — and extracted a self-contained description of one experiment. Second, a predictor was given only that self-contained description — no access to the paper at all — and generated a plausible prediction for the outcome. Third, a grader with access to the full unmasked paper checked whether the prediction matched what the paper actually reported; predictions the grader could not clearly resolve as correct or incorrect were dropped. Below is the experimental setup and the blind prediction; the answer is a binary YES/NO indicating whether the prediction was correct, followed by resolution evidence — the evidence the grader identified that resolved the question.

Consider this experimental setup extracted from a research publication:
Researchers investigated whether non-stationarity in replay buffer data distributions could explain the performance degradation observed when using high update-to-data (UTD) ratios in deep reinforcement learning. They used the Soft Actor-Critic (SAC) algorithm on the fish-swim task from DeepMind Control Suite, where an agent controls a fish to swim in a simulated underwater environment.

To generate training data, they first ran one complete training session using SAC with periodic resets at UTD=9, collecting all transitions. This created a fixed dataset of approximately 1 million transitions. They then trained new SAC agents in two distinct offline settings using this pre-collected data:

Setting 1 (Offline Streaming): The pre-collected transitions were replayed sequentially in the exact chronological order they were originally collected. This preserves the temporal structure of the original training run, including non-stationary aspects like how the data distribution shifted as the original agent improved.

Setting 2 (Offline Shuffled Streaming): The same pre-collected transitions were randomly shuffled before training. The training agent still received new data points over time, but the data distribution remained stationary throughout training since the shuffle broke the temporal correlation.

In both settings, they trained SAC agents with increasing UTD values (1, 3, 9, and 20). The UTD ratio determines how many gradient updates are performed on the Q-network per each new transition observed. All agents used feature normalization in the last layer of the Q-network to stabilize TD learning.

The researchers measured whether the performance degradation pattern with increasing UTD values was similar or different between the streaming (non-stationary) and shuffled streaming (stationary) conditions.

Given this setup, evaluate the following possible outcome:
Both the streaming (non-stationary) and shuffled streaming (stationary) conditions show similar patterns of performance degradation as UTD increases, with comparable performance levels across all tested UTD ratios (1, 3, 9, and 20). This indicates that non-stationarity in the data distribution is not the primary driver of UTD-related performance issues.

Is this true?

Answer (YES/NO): YES